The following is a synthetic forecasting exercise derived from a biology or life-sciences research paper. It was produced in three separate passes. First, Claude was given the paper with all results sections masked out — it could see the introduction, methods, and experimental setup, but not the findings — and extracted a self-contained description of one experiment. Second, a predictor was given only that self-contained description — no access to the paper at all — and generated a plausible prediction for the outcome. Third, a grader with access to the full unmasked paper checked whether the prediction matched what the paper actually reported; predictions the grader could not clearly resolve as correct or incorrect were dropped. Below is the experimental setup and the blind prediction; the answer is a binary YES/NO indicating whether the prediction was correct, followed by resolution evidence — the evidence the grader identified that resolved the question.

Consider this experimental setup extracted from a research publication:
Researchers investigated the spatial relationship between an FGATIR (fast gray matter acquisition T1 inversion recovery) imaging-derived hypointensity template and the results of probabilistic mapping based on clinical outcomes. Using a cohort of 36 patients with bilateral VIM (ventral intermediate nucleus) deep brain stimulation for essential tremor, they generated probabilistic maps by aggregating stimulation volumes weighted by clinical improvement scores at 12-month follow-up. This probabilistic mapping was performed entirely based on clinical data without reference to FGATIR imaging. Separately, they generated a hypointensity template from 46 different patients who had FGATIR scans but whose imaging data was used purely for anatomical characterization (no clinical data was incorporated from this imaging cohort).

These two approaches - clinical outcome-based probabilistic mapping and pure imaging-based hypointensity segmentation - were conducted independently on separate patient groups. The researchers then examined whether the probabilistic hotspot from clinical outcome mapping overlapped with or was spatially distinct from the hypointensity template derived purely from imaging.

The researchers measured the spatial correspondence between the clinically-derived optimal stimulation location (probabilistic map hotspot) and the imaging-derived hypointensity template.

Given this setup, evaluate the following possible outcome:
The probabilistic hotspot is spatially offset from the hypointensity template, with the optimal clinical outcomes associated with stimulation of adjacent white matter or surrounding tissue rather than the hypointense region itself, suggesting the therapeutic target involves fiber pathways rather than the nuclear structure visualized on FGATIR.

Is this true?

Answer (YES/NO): NO